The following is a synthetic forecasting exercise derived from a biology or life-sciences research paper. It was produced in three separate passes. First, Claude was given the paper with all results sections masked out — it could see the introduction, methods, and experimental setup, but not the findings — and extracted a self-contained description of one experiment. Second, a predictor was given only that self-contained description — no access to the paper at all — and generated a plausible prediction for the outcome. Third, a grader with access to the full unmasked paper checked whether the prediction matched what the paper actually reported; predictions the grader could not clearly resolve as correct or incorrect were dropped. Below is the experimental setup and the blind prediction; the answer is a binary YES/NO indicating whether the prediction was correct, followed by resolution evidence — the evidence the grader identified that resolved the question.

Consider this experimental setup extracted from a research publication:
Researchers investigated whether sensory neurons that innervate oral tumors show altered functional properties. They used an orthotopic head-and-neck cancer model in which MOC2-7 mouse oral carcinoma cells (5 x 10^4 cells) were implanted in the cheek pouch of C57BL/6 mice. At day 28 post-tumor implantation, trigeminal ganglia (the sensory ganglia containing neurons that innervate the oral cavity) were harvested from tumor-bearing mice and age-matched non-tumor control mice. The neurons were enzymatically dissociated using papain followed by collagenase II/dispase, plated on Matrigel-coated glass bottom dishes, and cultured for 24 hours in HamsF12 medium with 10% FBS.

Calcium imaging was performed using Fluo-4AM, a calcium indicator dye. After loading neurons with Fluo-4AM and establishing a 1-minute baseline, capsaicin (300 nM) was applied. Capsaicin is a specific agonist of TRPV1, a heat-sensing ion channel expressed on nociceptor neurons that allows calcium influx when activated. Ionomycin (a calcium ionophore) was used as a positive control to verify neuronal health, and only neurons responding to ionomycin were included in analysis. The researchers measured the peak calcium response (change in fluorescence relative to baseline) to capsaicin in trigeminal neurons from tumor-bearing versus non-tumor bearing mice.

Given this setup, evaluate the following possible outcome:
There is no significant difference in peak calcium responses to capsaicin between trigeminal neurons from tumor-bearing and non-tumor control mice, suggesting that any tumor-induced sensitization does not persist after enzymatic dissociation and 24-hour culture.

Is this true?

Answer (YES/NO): NO